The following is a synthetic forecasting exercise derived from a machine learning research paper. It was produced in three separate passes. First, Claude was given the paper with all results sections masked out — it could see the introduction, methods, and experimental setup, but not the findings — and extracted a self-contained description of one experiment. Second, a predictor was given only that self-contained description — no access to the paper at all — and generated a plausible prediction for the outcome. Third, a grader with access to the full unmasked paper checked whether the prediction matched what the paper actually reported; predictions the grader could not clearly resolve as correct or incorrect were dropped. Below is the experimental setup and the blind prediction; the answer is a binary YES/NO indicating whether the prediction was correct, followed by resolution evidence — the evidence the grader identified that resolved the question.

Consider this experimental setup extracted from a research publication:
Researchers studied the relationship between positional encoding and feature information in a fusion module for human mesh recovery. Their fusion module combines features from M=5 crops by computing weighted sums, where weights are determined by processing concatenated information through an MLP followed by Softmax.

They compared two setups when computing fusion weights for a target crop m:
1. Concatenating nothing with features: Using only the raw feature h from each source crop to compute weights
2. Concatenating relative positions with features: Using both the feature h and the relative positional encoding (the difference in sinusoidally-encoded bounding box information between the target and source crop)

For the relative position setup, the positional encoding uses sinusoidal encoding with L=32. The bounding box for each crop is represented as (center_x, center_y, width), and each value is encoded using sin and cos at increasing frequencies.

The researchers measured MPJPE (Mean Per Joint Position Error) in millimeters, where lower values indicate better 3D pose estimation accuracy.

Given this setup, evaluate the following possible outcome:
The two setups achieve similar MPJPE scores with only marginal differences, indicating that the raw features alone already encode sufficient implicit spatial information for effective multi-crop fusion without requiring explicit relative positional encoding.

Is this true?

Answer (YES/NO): NO